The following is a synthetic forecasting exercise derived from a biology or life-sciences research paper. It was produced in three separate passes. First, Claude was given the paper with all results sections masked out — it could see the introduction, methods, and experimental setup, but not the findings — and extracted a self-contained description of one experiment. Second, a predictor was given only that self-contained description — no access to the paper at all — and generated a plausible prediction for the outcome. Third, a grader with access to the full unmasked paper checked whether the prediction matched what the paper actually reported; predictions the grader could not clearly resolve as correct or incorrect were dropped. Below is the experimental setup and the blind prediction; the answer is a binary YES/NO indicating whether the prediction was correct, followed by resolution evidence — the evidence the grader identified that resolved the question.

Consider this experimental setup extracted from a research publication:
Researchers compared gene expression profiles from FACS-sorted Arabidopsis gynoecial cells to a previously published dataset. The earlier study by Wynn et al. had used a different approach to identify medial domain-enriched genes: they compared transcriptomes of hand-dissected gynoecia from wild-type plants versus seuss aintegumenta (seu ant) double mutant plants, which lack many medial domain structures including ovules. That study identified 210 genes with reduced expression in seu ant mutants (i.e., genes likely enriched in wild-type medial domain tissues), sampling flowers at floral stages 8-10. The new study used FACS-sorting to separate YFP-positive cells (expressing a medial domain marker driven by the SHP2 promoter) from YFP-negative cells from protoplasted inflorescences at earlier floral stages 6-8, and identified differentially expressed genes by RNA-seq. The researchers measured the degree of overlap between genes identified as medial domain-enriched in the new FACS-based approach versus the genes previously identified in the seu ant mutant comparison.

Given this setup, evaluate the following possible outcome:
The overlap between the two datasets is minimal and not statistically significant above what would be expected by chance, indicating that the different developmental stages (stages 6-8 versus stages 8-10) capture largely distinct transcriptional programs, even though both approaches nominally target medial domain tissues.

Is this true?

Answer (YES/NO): NO